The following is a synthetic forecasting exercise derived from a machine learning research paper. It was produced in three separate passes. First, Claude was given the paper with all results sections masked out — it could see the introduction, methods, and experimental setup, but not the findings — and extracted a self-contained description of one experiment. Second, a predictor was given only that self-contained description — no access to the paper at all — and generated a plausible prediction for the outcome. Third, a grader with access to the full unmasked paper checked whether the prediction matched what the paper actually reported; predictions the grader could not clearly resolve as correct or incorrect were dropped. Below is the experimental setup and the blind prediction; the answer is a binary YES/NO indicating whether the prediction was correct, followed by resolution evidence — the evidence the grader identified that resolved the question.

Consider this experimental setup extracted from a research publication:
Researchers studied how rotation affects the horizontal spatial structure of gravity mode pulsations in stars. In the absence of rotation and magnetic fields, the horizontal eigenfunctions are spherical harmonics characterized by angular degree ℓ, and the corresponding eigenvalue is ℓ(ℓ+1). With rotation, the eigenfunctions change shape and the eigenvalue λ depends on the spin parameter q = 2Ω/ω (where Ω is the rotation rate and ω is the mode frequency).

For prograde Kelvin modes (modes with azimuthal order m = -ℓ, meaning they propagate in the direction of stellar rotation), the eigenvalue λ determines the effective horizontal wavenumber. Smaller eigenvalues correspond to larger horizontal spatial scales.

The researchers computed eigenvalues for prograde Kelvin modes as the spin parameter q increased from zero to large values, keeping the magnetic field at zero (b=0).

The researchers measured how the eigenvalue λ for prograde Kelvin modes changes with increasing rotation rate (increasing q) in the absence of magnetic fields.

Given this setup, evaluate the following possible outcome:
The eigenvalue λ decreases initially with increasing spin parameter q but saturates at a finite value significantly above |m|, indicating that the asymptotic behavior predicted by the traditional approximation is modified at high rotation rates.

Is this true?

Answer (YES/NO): NO